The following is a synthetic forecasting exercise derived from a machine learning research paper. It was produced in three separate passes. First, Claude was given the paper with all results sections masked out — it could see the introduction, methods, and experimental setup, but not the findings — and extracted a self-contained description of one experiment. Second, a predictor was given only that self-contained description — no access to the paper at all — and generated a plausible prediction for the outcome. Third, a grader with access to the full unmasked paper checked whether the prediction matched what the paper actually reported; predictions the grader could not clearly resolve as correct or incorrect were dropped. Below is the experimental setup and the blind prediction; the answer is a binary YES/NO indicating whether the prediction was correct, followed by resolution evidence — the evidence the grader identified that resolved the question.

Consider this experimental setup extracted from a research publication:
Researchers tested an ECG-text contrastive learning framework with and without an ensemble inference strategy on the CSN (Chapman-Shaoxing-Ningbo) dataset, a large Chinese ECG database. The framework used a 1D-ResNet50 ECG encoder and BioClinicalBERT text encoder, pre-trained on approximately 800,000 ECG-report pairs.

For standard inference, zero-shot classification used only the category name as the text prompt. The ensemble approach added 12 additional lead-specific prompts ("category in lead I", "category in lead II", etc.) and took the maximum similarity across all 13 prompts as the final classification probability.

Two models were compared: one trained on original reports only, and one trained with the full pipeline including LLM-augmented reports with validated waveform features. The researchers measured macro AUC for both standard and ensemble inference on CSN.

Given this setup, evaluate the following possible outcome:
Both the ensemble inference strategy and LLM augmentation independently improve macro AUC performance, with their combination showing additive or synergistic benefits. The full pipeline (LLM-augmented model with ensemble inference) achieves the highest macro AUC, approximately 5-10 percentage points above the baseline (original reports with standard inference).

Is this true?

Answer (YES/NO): NO